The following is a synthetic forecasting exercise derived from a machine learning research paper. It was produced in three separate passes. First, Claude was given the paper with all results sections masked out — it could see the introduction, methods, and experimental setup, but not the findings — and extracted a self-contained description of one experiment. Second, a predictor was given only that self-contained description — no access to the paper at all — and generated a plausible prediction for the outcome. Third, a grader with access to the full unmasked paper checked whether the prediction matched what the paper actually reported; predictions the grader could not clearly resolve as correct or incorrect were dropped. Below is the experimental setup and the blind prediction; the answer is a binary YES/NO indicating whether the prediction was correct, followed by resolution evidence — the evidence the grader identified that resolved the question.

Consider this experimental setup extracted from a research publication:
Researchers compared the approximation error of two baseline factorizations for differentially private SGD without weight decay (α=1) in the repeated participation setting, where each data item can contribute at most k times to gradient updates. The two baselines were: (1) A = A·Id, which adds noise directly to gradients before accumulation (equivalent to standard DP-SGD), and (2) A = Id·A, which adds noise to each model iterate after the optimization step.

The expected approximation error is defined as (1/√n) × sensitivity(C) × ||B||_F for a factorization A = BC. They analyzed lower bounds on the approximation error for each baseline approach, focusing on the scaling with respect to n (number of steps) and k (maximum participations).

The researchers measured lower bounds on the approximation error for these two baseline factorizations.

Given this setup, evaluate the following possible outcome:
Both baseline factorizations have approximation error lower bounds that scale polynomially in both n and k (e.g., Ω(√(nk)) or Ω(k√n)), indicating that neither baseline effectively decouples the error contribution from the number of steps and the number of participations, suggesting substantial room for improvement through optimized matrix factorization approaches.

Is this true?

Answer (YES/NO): YES